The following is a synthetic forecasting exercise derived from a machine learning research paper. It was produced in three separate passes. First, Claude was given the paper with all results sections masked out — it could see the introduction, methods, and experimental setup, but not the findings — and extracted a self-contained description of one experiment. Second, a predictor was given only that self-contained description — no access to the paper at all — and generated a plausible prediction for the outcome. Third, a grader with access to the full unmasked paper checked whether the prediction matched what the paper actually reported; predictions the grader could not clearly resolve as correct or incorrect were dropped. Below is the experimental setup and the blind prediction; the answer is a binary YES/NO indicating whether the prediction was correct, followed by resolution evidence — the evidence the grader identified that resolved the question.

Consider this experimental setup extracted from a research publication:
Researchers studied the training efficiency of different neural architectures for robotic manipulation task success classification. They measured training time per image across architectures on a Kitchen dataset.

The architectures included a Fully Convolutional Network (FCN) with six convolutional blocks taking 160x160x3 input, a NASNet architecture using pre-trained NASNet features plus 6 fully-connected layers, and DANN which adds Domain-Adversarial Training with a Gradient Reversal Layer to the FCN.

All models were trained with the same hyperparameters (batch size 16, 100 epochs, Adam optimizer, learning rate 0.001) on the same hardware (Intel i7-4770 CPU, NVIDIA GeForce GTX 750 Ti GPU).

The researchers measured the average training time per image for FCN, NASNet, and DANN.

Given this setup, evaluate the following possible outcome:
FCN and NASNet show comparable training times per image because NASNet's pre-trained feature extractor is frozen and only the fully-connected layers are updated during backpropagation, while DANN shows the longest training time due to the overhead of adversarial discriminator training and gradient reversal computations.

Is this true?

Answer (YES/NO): NO